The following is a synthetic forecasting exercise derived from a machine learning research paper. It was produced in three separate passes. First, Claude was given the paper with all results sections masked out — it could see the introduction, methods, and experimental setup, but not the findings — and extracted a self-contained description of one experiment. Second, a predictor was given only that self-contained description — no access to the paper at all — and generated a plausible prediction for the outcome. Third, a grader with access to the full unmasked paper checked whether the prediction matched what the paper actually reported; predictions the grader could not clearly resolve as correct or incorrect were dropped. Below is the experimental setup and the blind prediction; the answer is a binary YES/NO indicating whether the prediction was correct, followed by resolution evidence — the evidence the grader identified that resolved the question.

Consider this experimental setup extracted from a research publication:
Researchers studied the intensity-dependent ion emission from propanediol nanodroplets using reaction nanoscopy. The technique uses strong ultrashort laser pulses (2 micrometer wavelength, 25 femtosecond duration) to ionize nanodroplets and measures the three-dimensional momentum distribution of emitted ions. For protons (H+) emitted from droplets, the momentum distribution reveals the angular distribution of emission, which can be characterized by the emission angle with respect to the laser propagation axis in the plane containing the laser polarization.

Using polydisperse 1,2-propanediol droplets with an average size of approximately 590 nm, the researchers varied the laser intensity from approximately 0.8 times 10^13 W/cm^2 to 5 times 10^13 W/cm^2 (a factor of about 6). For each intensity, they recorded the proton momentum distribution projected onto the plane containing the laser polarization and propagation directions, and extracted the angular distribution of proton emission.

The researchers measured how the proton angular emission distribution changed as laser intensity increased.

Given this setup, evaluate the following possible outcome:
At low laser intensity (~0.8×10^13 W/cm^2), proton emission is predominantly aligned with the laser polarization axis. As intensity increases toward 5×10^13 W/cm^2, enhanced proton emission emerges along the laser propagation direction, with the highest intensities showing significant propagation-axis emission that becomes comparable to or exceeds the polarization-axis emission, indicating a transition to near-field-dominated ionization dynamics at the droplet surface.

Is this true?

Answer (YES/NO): NO